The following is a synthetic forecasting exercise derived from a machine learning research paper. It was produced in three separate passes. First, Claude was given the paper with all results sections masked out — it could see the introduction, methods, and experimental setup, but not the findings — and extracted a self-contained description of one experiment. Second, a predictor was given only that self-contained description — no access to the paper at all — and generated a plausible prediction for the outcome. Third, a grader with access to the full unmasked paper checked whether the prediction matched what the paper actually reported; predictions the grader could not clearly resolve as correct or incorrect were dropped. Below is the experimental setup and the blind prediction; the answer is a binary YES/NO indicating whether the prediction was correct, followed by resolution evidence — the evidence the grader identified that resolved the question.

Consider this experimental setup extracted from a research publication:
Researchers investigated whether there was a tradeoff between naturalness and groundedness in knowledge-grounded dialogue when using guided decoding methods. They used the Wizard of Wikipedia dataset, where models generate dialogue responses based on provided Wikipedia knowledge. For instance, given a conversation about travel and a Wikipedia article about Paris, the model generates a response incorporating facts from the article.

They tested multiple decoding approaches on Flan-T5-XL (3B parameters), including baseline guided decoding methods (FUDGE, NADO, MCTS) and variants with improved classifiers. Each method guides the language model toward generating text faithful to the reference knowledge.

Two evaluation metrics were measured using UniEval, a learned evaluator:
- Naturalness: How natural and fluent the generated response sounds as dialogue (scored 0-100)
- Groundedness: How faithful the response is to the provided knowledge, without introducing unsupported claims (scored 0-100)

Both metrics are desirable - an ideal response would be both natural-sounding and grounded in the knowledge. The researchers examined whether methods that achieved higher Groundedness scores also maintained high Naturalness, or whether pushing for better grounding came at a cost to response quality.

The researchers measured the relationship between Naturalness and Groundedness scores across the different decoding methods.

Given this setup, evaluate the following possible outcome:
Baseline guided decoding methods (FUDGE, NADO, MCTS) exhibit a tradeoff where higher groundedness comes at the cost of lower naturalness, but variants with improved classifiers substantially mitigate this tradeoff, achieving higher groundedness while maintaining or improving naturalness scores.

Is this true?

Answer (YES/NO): NO